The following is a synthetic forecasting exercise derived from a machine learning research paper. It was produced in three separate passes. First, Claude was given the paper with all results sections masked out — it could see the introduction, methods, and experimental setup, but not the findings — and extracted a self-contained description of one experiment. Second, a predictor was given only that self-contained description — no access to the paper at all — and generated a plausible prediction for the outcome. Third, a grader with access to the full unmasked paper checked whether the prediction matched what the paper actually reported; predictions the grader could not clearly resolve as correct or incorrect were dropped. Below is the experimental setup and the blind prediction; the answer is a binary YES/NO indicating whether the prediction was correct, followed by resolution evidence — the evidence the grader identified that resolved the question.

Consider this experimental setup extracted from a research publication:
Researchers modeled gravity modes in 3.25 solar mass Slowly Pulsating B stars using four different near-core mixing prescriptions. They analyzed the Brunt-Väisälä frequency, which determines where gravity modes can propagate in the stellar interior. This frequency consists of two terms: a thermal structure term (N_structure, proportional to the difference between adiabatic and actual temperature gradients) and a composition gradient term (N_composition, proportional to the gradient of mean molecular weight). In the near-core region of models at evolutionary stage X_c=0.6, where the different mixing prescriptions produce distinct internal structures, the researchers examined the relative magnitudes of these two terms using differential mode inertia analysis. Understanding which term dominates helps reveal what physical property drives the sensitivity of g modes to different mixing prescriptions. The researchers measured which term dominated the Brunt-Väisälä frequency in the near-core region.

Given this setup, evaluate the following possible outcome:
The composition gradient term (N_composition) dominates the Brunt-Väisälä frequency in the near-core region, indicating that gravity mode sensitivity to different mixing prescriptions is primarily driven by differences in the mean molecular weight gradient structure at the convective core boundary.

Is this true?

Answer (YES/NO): YES